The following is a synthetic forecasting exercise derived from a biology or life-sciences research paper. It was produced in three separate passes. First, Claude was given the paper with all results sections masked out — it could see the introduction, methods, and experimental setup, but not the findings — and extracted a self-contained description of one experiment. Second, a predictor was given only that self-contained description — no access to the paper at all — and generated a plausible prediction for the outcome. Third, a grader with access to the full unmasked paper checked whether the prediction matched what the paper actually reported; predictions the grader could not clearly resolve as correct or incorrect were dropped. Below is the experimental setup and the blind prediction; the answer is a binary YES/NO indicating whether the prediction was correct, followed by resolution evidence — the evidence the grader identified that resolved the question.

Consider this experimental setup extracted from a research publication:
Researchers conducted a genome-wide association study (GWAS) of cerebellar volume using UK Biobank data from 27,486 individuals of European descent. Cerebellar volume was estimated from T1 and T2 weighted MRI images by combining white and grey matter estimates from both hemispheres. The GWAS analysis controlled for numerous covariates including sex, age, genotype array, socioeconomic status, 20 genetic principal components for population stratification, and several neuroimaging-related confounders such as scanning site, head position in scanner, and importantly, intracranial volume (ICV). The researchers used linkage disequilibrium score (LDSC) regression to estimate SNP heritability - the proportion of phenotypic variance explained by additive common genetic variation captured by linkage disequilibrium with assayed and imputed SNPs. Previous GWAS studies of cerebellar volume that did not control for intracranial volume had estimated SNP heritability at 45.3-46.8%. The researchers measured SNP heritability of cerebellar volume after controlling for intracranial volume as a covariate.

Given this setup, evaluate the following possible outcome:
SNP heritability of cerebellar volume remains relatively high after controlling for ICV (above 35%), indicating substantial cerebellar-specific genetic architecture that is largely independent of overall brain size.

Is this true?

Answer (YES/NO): YES